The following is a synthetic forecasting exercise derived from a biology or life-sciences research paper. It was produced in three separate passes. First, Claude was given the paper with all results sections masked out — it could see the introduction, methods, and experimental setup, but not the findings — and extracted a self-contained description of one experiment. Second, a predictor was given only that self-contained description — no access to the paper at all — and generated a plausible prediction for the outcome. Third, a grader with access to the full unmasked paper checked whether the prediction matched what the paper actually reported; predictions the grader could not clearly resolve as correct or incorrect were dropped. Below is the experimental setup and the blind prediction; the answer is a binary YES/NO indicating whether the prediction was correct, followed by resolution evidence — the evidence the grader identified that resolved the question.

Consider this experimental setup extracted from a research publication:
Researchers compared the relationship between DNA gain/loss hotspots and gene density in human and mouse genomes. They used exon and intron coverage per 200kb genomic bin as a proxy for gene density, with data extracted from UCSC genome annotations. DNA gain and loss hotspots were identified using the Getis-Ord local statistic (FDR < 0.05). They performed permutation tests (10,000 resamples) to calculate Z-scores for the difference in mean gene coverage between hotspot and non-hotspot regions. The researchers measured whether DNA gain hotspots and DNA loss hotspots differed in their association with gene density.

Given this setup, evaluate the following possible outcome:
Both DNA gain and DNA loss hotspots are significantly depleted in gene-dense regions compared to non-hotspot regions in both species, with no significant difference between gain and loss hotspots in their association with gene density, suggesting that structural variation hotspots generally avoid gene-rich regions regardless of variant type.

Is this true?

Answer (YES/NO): NO